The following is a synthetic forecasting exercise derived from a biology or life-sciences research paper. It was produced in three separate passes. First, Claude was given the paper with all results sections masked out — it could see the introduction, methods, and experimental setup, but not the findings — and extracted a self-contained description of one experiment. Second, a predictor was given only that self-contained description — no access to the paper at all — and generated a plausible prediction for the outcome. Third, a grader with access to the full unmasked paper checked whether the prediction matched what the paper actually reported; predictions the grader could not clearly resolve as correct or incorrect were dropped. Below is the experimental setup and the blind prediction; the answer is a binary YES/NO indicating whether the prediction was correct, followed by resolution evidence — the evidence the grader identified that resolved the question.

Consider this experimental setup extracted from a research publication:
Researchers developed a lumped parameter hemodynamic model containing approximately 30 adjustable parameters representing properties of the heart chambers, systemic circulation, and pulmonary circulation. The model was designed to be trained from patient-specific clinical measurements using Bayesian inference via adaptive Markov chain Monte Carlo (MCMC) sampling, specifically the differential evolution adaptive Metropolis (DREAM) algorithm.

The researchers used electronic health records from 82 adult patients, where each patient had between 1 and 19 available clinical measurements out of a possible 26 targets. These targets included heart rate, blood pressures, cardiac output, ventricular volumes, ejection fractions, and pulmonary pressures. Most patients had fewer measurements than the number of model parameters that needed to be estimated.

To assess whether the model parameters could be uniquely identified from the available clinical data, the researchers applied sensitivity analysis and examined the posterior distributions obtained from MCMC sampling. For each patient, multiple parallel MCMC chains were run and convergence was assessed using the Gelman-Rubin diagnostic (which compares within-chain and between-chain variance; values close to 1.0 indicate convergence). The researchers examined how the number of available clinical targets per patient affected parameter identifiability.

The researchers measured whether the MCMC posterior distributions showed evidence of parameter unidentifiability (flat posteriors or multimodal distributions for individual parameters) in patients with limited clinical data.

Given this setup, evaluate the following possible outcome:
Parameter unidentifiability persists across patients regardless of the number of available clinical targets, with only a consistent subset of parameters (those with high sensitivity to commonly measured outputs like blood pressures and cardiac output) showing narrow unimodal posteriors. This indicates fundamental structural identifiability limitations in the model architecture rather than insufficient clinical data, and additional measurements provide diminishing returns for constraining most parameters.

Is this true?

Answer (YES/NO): NO